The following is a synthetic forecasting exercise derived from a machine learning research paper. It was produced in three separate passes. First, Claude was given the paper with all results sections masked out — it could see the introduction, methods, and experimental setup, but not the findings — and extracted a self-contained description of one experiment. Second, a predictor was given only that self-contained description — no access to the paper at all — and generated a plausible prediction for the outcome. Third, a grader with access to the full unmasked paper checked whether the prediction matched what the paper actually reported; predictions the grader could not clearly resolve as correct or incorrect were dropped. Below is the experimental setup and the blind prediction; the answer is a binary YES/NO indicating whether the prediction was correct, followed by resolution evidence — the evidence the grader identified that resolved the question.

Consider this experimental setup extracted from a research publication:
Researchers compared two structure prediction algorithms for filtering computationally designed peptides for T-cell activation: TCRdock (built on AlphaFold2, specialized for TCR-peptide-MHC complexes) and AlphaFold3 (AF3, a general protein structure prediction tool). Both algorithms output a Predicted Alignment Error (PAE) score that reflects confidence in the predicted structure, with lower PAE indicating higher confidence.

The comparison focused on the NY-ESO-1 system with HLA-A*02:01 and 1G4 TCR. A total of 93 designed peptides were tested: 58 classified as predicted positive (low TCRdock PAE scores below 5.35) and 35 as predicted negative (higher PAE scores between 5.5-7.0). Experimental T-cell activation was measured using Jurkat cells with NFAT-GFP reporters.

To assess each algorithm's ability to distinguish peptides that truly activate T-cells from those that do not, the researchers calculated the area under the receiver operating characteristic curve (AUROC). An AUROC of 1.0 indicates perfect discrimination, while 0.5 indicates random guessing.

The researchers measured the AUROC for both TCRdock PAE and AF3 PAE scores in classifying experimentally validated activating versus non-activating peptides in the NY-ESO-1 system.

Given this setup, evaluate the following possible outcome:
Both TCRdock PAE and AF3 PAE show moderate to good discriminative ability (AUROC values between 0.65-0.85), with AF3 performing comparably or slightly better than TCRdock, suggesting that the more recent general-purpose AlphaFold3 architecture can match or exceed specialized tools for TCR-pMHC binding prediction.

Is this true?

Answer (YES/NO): YES